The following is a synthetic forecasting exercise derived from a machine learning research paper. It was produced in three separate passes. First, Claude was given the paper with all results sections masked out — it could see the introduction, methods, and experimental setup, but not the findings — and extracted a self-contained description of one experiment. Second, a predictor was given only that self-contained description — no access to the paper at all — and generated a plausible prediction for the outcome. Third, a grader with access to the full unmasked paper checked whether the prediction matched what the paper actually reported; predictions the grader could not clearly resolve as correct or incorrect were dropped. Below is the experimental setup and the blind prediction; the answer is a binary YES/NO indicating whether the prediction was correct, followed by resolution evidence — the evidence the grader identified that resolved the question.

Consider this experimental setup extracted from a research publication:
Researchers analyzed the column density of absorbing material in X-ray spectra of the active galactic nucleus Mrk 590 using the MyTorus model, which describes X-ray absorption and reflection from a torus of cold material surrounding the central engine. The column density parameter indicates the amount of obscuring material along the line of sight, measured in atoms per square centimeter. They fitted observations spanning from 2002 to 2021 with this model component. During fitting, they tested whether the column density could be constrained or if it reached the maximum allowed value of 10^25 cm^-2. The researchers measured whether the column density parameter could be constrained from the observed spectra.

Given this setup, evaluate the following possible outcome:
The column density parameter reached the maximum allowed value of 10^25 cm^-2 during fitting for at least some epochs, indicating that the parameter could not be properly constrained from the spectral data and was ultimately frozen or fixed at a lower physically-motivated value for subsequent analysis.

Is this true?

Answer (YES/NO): NO